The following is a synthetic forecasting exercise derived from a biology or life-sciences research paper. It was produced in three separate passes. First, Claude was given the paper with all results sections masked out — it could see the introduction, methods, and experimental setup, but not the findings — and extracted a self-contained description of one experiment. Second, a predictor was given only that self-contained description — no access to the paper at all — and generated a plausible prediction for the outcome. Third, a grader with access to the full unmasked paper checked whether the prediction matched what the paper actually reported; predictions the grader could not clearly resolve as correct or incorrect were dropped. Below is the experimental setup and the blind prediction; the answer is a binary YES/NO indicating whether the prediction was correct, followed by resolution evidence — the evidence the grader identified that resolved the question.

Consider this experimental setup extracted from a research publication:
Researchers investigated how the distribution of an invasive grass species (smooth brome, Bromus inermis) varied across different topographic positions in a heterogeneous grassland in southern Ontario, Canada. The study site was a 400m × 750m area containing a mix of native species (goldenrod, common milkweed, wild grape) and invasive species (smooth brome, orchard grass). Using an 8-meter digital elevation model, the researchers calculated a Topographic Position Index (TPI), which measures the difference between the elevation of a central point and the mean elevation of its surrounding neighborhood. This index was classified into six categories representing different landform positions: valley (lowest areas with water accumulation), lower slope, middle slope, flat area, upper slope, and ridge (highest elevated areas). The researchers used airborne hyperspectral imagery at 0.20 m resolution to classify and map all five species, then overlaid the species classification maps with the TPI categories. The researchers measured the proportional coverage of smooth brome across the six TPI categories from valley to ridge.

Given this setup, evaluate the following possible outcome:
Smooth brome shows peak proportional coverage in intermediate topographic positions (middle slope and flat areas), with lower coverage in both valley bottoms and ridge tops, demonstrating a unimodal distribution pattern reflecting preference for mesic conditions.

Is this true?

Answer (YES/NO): NO